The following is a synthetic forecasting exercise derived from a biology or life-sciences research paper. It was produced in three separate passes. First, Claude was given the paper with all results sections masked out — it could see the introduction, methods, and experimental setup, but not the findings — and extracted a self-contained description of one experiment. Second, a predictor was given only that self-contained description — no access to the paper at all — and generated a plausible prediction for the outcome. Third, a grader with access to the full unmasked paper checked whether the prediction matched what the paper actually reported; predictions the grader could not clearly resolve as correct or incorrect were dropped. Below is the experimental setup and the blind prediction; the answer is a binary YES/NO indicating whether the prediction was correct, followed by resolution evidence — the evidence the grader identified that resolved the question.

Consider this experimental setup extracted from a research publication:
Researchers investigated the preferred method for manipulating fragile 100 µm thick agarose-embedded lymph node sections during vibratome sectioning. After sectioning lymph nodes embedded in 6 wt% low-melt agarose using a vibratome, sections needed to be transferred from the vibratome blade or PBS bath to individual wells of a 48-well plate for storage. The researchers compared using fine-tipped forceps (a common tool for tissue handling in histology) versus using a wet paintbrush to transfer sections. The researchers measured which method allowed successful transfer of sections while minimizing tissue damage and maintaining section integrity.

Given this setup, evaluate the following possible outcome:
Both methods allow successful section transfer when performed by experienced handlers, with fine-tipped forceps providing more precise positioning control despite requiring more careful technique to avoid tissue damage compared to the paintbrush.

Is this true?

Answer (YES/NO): NO